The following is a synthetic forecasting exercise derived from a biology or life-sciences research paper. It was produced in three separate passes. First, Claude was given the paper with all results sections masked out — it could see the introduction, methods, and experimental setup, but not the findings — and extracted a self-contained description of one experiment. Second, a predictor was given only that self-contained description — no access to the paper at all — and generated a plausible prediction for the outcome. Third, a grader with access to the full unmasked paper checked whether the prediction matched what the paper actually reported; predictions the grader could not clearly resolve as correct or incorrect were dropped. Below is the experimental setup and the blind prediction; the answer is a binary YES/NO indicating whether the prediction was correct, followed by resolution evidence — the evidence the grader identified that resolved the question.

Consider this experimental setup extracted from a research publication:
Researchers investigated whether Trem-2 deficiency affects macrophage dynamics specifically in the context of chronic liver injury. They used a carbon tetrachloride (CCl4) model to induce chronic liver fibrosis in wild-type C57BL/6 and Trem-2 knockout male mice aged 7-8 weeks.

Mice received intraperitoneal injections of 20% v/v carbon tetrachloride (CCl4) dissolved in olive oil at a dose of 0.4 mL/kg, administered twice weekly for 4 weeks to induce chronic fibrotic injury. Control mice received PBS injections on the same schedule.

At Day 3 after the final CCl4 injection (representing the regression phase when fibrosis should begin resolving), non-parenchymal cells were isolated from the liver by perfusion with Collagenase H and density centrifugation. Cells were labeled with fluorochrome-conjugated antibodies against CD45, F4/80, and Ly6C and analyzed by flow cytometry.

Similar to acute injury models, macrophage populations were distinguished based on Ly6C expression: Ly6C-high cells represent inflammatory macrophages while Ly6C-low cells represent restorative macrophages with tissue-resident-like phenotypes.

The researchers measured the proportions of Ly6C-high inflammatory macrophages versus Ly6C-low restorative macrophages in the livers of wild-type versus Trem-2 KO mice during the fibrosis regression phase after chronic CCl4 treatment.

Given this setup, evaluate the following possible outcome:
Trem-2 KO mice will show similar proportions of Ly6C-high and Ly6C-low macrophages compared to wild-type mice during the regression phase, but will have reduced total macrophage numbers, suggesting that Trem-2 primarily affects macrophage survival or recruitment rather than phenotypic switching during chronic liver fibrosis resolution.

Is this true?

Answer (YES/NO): NO